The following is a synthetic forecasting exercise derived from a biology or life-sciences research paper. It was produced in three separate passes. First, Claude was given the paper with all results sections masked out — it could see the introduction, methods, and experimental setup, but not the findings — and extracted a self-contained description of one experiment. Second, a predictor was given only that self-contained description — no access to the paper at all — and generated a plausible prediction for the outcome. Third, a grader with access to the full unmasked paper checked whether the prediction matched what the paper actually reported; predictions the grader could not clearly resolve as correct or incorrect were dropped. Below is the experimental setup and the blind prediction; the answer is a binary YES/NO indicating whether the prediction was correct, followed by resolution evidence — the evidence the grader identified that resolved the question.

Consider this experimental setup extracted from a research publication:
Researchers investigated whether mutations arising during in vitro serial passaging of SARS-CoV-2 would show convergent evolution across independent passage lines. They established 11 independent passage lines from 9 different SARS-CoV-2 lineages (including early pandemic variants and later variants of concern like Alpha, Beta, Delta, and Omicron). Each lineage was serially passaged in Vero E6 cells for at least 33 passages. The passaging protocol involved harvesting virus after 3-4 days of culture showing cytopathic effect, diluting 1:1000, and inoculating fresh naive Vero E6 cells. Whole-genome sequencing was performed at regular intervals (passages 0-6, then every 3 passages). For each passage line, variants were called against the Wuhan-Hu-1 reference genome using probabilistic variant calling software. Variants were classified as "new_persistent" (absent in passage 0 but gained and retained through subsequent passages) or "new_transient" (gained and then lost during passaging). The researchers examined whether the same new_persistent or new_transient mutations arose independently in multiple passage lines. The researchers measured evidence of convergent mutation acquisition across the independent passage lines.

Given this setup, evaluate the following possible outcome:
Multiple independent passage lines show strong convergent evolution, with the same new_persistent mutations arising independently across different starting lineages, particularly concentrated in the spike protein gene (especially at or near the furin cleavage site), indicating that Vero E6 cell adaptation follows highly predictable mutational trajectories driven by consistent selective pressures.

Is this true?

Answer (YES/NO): NO